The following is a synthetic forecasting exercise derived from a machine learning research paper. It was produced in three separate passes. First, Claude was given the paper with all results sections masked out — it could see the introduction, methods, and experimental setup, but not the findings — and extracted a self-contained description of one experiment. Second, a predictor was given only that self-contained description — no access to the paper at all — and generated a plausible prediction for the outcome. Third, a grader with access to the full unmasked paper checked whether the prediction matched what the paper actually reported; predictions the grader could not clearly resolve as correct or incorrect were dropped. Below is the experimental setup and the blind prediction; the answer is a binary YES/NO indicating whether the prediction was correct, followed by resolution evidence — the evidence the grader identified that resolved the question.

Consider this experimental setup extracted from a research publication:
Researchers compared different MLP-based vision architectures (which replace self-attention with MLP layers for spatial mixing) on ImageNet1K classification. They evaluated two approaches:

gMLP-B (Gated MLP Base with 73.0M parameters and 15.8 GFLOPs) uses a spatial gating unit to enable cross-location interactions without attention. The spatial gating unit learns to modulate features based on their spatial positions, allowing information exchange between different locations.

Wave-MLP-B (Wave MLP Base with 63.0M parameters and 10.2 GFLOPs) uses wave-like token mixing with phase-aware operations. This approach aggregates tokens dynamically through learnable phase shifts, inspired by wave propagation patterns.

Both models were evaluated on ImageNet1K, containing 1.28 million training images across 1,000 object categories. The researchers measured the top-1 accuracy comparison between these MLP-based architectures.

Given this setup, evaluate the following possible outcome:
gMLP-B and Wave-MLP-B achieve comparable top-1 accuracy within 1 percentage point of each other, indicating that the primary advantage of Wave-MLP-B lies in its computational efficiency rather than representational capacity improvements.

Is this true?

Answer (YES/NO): NO